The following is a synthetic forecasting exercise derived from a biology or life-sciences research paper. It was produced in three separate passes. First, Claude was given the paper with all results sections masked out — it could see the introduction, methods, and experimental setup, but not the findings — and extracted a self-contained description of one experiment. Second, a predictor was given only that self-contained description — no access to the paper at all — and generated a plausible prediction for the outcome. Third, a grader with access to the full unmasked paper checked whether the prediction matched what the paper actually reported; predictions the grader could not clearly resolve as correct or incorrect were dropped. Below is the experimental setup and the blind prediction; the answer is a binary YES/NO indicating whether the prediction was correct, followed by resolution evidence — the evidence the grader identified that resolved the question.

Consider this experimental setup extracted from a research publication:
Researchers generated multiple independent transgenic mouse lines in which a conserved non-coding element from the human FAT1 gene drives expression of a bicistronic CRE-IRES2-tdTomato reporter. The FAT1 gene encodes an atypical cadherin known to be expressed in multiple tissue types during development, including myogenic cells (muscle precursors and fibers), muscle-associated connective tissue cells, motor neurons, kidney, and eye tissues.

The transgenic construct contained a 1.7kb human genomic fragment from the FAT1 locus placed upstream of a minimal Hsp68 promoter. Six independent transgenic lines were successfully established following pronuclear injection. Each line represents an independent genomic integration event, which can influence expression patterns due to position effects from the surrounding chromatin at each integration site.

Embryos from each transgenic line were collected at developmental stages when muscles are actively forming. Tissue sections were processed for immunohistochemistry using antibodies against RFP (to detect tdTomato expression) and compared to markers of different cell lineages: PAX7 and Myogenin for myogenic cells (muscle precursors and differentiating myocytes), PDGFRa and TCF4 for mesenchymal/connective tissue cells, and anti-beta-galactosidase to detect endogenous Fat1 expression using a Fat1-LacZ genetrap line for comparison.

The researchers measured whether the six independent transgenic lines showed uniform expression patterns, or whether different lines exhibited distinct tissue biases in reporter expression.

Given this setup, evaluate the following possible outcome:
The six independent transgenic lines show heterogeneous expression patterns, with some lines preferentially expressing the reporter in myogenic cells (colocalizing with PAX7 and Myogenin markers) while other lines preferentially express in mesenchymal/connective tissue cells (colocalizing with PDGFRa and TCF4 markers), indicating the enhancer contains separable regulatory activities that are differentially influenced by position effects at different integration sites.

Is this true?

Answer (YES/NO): NO